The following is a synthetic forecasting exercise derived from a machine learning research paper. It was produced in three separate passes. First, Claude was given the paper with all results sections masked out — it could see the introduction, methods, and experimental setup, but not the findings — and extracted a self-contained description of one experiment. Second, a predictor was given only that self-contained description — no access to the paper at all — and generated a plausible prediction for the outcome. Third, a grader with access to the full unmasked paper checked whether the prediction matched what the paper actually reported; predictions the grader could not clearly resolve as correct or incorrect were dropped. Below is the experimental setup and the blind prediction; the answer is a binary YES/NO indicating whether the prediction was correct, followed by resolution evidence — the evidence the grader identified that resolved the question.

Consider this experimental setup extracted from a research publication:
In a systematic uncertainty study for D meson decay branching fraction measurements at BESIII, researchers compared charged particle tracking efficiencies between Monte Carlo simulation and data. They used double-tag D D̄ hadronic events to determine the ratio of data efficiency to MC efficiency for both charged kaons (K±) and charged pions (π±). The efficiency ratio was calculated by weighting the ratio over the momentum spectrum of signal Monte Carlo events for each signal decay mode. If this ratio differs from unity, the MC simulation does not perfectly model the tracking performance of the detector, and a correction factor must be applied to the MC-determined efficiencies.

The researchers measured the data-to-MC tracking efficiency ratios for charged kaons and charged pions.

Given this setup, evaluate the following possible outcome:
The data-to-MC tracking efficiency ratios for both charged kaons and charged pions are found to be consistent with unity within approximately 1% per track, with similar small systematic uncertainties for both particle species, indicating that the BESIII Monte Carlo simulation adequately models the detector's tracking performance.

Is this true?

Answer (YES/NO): NO